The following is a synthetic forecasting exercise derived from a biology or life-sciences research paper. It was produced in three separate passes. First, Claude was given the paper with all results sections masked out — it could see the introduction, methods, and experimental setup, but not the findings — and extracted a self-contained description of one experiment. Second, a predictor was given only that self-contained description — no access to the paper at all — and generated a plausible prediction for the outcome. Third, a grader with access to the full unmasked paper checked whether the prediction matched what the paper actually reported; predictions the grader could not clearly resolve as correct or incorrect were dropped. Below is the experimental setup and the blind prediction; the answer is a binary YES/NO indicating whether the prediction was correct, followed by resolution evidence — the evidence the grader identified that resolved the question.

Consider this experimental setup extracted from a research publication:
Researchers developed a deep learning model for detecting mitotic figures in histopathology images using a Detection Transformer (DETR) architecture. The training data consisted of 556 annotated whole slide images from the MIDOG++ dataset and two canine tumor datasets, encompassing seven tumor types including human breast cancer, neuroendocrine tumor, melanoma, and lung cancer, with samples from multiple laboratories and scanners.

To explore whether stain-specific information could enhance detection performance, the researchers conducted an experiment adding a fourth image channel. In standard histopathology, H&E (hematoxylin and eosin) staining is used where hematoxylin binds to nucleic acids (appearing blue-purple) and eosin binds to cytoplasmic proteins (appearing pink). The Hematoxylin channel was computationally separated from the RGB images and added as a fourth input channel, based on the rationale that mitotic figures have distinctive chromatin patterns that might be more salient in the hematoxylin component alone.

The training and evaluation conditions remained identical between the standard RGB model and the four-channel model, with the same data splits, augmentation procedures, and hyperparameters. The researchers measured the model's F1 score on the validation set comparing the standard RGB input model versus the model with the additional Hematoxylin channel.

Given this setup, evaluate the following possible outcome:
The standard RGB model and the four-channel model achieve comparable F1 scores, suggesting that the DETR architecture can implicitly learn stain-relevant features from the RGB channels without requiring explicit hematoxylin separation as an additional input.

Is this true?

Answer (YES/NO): YES